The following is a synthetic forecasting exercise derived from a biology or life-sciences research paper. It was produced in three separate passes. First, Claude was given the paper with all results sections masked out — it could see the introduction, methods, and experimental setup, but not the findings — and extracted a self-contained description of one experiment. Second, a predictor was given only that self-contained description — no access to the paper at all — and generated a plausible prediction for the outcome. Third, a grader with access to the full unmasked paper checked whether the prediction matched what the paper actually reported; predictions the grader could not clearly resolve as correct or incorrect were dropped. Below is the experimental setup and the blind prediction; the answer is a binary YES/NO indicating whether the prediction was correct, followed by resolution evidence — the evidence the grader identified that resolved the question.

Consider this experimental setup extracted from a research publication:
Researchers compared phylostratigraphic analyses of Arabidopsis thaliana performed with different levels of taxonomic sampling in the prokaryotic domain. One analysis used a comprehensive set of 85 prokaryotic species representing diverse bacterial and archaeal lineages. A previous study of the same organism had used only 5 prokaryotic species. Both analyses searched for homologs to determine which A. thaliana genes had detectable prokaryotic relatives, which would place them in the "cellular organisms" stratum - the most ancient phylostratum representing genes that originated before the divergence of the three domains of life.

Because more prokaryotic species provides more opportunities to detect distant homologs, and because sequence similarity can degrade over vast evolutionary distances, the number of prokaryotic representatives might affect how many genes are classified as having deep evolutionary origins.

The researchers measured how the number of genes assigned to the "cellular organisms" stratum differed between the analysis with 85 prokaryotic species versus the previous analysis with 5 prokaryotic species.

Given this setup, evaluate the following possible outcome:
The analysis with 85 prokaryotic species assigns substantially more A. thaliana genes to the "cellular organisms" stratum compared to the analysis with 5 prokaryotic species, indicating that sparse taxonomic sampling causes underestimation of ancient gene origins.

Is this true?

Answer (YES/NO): YES